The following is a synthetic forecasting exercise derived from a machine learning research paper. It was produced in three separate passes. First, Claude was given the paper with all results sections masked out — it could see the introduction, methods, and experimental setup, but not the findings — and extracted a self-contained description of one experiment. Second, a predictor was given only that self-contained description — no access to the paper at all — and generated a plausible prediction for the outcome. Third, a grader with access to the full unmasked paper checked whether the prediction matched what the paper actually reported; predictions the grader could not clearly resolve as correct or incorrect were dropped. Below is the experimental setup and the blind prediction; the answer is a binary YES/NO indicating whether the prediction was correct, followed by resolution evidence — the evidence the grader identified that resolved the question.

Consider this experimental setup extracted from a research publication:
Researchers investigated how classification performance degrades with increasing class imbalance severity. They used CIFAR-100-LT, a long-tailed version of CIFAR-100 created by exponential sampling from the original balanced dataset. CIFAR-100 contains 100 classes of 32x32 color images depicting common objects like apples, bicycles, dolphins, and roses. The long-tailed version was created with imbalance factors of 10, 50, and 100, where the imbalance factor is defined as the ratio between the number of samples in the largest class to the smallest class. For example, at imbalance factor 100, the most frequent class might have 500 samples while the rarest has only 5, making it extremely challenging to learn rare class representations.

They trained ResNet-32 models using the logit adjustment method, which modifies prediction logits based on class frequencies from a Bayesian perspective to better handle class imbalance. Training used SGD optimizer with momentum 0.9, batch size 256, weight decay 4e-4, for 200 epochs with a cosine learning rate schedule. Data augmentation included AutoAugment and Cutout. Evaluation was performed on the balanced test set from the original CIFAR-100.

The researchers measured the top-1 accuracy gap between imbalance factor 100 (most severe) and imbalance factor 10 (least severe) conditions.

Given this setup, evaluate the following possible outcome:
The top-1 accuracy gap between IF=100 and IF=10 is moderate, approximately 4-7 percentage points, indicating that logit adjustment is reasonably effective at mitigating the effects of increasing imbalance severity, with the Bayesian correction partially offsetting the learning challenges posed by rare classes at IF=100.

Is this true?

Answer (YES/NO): NO